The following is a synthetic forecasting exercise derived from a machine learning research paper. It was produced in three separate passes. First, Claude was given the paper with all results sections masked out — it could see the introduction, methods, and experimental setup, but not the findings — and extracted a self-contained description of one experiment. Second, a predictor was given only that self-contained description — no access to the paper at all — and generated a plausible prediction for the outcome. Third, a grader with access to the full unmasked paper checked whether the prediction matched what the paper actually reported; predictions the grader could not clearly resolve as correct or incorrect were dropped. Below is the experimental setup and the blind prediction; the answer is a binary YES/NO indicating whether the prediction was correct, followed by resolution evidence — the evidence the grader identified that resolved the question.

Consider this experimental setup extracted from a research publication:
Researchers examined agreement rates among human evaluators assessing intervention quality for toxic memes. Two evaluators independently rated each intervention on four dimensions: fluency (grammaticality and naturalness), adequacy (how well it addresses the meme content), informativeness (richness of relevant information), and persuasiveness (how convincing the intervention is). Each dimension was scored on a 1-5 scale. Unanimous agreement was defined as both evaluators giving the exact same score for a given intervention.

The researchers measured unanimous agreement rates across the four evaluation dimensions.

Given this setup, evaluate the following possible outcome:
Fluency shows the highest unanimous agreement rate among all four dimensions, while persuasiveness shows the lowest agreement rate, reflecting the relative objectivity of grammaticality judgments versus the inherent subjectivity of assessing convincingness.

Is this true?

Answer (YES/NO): YES